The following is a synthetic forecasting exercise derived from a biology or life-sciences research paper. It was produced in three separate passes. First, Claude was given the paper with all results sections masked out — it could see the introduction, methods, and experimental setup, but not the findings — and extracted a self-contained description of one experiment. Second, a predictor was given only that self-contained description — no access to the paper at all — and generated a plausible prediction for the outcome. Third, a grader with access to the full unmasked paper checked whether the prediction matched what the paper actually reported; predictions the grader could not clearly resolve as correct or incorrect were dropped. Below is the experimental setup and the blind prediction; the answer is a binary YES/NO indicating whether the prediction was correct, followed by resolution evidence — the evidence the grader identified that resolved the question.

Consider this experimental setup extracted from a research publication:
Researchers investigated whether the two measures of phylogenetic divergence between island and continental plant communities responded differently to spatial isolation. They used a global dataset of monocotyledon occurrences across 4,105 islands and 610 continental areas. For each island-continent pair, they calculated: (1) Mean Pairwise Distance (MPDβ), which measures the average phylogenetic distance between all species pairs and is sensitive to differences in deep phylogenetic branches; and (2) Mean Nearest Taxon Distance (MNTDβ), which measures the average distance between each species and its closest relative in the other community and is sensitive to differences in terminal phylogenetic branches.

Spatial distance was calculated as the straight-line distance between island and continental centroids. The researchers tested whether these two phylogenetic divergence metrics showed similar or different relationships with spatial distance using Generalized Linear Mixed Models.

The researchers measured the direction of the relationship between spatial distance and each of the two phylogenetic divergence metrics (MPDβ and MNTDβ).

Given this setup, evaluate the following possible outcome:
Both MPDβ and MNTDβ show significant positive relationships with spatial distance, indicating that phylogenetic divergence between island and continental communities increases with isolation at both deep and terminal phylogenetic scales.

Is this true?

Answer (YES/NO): YES